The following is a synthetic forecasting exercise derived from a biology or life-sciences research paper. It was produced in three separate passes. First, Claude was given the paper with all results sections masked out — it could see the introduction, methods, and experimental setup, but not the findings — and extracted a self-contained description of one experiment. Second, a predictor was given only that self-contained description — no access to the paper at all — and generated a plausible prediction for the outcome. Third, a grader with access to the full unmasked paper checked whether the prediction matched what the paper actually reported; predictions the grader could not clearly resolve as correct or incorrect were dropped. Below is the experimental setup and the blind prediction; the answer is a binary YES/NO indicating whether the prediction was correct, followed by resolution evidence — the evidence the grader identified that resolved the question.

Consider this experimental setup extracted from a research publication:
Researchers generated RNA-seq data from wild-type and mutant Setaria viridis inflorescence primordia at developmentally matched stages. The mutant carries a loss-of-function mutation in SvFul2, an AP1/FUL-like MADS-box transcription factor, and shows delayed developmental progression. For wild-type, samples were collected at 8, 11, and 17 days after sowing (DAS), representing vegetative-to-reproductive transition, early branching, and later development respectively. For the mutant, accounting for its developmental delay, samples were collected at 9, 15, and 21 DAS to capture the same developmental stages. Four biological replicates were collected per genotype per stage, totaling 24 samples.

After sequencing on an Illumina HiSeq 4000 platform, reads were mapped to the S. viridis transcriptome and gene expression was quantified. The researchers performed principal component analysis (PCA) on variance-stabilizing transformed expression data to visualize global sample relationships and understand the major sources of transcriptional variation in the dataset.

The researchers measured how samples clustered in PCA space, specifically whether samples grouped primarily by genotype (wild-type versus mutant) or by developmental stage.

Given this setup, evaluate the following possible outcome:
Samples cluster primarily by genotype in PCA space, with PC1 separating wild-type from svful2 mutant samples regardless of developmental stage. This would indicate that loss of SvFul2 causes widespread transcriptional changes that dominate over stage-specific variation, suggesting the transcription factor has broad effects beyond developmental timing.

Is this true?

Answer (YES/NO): NO